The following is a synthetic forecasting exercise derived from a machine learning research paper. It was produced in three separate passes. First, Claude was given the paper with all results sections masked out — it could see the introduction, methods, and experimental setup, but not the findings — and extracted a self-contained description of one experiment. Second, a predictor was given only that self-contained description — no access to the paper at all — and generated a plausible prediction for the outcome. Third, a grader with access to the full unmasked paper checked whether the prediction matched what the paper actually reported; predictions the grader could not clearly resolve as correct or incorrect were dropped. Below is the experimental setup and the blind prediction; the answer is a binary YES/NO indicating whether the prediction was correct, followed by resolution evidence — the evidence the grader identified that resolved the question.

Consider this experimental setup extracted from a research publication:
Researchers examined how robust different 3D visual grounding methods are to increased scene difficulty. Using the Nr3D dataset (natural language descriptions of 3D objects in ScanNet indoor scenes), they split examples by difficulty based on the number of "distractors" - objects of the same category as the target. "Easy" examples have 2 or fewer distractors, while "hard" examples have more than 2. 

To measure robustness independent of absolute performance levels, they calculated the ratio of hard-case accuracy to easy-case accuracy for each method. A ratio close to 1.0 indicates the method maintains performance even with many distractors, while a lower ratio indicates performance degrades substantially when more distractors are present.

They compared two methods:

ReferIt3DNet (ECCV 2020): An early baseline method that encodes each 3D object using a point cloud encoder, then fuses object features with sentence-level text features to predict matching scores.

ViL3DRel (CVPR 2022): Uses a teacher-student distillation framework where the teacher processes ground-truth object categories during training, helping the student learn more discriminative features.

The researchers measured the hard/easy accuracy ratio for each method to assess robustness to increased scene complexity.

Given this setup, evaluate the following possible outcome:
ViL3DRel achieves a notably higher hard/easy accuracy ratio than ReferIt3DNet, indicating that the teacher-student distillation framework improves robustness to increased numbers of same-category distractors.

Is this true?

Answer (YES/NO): YES